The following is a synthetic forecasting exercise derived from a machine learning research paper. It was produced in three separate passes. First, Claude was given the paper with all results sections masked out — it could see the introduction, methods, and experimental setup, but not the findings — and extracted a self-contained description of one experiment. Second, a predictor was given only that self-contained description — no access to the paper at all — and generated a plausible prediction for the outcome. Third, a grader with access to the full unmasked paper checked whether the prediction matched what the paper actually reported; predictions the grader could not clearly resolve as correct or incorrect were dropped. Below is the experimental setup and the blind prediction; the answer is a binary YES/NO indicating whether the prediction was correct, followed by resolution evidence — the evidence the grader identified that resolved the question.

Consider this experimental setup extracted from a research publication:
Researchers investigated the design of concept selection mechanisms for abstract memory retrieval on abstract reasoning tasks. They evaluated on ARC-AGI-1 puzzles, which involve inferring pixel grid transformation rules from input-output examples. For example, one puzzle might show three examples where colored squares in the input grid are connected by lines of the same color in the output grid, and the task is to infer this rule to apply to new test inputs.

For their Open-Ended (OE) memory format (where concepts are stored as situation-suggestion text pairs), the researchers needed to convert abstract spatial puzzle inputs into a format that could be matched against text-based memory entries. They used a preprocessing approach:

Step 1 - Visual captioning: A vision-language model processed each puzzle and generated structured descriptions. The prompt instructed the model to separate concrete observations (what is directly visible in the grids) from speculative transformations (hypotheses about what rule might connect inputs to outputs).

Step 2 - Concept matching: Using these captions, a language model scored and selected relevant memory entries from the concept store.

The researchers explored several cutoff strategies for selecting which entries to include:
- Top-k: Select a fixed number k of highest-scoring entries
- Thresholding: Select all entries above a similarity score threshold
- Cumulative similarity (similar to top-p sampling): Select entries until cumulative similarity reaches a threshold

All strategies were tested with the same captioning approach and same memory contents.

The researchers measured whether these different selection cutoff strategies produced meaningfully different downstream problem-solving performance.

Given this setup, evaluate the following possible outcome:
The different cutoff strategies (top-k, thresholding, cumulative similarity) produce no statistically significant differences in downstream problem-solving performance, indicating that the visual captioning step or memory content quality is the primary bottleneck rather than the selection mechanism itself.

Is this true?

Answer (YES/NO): NO